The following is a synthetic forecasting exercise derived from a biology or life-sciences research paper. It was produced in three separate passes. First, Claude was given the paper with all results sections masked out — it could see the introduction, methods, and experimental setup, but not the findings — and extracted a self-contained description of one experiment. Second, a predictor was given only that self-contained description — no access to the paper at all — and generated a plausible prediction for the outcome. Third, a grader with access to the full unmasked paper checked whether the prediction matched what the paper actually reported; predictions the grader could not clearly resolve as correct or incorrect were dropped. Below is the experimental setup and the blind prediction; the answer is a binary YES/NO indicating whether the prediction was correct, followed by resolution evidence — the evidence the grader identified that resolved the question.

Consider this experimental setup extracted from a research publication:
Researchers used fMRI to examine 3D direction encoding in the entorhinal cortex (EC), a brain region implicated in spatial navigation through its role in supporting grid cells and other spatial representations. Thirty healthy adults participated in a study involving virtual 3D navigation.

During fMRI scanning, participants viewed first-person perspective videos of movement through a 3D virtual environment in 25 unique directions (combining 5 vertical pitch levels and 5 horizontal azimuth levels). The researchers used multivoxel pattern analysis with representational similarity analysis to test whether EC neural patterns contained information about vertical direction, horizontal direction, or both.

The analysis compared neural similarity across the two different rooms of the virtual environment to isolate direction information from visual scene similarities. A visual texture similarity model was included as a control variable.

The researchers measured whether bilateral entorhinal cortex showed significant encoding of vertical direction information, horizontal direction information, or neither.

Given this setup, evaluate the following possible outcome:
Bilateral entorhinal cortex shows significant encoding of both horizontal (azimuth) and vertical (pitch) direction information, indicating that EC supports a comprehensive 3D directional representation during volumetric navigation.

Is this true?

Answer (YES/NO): NO